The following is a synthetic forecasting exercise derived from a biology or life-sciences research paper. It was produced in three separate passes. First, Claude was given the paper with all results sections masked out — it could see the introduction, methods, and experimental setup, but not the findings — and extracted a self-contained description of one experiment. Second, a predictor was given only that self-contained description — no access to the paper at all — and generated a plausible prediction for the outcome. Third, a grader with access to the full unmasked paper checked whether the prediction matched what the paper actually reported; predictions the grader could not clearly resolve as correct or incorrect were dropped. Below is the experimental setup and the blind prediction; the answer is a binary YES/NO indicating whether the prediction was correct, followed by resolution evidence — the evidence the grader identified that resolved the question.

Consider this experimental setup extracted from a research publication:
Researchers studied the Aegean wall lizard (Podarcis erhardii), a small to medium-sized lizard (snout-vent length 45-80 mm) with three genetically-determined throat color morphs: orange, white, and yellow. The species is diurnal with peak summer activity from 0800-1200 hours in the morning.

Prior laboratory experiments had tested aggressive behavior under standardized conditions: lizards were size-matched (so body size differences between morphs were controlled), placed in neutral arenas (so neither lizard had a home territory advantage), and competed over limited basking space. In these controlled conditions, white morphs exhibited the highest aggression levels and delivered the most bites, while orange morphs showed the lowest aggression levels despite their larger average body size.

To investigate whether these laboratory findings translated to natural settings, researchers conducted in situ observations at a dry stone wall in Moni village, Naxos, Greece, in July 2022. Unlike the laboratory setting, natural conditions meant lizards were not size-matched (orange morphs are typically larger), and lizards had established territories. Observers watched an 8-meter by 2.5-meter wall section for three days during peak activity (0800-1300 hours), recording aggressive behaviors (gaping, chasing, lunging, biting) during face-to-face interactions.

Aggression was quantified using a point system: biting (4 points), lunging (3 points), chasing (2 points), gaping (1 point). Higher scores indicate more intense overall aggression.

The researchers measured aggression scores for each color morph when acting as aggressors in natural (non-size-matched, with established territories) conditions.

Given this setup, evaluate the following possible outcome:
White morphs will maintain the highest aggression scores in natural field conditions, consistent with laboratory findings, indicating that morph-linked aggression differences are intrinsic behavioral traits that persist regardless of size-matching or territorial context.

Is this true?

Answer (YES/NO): YES